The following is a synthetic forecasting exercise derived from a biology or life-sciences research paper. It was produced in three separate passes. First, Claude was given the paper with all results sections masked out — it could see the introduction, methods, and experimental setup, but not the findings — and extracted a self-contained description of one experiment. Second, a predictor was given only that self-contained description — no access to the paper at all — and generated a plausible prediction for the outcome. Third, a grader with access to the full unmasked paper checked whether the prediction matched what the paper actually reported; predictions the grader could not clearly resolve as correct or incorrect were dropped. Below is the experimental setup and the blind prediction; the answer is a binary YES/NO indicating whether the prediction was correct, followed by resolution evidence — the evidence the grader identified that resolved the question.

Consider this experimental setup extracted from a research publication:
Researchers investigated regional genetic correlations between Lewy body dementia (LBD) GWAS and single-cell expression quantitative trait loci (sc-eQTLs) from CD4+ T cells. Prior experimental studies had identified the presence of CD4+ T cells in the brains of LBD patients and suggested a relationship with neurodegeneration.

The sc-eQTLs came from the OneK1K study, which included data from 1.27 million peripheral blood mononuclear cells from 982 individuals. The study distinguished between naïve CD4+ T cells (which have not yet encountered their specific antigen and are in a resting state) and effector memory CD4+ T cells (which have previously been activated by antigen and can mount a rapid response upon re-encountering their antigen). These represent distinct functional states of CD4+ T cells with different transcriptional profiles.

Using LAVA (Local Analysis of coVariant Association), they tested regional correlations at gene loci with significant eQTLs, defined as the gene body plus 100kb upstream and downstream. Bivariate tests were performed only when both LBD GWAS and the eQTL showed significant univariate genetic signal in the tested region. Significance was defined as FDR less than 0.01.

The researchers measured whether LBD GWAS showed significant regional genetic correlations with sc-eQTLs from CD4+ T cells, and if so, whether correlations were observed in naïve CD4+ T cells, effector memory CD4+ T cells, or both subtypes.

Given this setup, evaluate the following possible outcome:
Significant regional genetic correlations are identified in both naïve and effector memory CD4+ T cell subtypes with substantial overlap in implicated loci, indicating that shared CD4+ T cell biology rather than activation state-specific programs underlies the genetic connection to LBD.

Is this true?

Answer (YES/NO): NO